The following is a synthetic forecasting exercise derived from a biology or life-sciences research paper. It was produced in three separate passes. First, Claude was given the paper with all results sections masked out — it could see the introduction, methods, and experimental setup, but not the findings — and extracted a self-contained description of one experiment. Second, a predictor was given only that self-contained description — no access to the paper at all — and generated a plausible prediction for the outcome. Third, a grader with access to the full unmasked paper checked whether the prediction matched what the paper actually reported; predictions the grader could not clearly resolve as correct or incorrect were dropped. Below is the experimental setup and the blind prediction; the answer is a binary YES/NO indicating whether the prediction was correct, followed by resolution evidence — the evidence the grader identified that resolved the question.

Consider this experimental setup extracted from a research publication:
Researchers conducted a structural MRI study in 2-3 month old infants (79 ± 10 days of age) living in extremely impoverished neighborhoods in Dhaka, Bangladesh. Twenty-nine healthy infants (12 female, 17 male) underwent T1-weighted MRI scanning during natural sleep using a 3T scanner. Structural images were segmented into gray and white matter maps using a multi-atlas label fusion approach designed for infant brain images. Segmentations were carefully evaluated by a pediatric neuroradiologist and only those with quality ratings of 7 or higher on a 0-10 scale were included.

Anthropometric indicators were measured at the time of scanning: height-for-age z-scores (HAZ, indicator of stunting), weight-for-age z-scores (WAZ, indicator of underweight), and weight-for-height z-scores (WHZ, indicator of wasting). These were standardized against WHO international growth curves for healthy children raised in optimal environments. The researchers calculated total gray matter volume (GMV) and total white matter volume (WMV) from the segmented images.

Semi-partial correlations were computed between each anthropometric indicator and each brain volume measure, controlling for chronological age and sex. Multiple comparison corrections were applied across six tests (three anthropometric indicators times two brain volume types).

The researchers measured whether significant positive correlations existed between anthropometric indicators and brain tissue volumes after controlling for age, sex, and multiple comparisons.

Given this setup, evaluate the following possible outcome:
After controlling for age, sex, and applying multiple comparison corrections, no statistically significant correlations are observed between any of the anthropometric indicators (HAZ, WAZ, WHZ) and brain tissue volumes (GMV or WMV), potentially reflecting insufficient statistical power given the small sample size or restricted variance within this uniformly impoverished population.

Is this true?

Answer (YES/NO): NO